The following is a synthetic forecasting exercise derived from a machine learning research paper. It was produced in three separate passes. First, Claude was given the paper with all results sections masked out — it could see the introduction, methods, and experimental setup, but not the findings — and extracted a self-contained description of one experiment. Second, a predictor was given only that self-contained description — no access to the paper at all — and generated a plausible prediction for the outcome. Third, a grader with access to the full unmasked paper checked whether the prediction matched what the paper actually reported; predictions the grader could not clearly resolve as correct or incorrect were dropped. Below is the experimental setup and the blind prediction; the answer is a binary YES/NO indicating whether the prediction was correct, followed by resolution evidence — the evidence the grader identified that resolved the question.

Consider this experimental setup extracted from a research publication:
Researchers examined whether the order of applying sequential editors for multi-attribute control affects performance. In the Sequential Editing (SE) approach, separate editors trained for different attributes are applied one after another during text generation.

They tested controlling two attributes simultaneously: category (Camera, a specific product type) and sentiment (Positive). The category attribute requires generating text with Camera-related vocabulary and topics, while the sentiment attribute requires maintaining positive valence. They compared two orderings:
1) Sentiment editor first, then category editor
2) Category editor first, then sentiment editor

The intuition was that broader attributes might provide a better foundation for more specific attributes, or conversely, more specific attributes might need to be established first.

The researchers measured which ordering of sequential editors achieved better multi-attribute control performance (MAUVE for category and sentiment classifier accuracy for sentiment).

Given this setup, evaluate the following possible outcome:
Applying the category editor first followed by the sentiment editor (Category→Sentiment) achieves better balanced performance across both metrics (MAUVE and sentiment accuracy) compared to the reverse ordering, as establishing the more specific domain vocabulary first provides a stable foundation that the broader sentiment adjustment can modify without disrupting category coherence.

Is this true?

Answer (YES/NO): NO